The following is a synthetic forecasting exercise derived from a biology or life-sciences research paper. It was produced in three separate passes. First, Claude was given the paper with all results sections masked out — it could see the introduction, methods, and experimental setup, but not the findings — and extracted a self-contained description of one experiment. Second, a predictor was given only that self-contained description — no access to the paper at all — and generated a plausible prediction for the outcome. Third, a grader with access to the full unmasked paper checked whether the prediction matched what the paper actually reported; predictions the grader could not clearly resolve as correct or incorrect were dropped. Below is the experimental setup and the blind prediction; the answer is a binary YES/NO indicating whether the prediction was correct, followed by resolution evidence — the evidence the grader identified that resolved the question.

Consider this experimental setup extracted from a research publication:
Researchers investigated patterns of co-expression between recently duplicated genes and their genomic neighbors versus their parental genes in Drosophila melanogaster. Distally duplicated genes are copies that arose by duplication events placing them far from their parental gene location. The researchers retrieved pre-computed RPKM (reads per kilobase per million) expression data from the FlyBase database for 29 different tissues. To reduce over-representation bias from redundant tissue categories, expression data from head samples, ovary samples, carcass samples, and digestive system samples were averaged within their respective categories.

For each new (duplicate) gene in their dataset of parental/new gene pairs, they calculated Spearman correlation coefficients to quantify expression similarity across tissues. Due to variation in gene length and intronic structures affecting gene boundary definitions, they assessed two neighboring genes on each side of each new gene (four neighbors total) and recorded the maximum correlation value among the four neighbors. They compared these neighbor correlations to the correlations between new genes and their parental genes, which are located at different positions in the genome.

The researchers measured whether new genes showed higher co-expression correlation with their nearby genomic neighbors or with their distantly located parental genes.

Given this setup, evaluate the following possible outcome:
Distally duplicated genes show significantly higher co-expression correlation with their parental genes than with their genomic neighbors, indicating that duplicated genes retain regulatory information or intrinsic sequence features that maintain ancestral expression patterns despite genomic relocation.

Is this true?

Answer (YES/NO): NO